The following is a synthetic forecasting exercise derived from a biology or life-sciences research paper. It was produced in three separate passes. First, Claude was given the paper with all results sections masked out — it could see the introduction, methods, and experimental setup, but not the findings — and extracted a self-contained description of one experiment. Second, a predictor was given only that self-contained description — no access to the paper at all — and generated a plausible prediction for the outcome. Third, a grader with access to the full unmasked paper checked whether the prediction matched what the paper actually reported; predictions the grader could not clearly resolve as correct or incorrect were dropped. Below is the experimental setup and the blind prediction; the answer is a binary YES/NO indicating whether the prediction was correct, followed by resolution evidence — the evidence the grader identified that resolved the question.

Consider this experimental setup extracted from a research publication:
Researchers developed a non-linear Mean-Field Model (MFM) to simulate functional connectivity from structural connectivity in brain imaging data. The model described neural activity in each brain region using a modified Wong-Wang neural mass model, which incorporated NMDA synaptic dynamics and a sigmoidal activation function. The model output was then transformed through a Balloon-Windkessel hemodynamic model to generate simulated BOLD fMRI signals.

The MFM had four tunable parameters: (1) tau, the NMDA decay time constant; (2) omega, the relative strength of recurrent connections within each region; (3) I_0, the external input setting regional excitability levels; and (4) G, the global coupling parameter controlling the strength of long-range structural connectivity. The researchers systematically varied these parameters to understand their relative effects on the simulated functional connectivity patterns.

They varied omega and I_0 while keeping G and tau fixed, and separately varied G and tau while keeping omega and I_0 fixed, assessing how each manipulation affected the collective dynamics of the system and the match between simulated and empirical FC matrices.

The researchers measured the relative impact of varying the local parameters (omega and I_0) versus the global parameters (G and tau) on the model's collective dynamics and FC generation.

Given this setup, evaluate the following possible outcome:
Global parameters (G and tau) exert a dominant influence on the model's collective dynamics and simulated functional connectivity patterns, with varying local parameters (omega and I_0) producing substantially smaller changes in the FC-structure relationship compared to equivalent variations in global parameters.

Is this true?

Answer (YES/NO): YES